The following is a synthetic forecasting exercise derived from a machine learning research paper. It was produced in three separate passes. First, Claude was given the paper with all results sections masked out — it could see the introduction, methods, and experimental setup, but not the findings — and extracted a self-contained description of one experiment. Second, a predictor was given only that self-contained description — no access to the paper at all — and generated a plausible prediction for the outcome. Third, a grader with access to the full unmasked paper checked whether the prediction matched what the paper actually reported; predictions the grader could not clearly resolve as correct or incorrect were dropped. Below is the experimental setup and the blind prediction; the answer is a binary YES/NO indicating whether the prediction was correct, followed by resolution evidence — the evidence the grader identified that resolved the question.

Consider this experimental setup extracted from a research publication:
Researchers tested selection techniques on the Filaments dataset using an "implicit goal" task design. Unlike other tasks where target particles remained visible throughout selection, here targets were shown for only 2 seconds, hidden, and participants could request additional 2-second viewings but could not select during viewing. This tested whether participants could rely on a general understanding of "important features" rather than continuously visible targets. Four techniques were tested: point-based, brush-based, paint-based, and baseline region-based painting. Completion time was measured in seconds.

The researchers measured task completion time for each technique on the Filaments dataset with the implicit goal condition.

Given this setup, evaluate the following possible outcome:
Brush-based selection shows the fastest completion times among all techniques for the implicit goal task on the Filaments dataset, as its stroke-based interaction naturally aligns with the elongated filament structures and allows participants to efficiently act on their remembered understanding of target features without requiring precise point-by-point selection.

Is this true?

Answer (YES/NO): NO